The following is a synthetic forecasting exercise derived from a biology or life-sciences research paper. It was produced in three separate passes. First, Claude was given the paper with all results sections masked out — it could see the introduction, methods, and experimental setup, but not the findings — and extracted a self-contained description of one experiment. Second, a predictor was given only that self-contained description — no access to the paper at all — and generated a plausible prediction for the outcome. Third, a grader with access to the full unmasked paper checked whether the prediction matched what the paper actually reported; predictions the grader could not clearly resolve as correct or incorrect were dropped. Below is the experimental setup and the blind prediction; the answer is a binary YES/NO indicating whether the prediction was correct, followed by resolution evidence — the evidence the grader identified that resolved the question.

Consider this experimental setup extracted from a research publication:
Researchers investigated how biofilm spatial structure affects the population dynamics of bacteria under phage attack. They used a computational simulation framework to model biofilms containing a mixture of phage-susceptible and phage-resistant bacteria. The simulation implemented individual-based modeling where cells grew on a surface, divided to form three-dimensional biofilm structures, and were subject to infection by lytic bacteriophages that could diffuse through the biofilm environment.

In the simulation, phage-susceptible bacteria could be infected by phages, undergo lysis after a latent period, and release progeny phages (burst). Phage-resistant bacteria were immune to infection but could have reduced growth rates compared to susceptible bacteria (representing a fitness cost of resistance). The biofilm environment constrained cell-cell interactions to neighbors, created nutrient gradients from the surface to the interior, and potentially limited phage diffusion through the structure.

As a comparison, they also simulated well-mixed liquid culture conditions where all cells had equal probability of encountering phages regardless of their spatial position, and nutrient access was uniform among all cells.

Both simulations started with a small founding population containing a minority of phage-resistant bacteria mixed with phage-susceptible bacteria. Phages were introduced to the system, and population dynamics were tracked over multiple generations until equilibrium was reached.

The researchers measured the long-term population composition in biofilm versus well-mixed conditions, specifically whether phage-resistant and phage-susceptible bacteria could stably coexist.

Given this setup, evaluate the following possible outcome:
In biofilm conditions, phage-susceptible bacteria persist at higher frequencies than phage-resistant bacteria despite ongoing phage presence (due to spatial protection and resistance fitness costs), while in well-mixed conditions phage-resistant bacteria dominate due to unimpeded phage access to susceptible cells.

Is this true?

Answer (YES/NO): NO